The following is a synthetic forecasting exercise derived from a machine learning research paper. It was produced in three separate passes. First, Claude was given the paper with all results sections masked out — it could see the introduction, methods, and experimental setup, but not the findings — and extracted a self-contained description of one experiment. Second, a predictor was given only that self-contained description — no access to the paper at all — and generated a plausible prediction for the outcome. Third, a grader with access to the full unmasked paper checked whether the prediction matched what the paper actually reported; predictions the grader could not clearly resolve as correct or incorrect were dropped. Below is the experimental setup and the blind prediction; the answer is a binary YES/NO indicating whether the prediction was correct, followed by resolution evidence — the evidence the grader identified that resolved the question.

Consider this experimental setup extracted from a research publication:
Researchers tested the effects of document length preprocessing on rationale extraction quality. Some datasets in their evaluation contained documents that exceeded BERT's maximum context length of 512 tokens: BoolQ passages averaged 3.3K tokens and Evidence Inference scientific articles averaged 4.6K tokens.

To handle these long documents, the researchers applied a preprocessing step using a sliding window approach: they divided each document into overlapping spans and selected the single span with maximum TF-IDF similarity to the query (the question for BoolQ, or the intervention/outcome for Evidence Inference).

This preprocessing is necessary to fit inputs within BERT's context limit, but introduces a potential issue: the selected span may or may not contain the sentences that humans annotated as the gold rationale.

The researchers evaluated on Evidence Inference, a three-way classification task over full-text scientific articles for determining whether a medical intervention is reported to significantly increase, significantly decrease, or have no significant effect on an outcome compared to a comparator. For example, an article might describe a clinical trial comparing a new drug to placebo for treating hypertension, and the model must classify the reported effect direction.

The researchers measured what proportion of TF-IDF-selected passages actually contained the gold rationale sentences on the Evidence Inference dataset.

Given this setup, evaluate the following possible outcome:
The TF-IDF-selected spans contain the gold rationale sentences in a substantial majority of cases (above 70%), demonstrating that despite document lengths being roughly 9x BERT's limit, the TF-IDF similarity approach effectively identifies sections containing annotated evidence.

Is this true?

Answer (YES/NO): NO